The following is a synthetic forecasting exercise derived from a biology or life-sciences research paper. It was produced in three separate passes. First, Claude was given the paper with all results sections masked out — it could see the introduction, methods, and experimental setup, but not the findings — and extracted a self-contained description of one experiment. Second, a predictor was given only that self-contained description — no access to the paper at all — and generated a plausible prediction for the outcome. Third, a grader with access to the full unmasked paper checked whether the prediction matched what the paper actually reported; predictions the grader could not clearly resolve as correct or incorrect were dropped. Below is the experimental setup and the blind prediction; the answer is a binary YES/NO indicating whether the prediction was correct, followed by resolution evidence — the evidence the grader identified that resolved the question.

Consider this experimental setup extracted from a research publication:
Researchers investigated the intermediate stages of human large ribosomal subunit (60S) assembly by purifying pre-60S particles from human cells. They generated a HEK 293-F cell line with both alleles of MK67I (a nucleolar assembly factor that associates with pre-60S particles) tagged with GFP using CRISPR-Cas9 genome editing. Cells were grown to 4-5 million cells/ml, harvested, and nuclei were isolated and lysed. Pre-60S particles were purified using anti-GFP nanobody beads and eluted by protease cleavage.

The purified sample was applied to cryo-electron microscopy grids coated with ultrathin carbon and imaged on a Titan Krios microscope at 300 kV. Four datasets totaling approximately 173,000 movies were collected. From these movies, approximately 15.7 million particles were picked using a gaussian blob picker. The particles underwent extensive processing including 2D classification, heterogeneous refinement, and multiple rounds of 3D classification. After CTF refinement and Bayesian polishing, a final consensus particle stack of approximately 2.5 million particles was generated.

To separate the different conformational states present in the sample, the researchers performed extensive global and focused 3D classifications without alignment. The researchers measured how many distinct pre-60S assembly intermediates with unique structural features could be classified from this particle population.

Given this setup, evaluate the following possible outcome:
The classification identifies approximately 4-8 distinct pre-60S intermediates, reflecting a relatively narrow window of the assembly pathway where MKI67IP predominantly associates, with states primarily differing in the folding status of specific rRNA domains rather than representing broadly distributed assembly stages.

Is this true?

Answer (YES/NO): NO